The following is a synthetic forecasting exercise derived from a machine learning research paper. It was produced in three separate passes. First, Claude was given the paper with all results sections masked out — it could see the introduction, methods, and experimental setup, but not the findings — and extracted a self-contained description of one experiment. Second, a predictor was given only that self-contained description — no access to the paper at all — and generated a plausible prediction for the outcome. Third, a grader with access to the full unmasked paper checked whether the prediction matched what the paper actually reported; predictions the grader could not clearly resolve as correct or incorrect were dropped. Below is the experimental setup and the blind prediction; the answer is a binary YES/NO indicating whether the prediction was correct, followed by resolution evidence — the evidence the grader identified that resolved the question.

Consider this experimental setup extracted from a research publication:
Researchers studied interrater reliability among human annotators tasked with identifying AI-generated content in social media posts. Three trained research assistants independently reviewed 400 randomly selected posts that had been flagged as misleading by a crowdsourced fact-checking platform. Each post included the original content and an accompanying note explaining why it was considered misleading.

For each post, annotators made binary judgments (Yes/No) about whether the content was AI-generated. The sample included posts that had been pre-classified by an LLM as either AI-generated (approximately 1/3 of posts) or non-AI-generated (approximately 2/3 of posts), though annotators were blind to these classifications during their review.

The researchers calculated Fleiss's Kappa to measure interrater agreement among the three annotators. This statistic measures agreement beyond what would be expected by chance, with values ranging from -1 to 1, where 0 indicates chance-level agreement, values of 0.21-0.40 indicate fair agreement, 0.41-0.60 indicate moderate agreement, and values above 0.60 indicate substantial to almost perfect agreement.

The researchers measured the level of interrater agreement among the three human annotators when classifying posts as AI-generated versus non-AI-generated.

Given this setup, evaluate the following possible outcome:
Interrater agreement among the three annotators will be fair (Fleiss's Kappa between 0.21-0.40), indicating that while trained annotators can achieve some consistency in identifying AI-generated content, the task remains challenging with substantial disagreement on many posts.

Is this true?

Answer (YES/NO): YES